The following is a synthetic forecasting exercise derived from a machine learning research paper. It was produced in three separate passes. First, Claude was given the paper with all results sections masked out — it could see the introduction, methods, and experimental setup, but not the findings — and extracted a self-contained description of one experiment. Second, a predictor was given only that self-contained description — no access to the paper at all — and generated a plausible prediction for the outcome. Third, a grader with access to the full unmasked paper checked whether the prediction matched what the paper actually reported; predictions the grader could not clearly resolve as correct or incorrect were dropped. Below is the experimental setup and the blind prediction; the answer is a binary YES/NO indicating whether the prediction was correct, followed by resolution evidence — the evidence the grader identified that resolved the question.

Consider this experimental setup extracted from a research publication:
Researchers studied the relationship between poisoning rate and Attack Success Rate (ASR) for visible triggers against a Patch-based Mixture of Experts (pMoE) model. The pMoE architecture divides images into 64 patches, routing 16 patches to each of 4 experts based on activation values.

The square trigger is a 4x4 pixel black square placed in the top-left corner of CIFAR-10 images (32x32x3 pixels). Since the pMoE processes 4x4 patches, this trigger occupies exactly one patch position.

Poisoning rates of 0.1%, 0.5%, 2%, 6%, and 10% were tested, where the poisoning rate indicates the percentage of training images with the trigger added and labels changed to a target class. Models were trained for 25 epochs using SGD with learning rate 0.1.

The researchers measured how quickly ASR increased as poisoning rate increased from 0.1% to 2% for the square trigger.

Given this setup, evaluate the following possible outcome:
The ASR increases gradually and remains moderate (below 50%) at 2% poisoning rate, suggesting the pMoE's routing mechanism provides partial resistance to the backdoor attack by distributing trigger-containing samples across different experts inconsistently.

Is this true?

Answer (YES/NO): NO